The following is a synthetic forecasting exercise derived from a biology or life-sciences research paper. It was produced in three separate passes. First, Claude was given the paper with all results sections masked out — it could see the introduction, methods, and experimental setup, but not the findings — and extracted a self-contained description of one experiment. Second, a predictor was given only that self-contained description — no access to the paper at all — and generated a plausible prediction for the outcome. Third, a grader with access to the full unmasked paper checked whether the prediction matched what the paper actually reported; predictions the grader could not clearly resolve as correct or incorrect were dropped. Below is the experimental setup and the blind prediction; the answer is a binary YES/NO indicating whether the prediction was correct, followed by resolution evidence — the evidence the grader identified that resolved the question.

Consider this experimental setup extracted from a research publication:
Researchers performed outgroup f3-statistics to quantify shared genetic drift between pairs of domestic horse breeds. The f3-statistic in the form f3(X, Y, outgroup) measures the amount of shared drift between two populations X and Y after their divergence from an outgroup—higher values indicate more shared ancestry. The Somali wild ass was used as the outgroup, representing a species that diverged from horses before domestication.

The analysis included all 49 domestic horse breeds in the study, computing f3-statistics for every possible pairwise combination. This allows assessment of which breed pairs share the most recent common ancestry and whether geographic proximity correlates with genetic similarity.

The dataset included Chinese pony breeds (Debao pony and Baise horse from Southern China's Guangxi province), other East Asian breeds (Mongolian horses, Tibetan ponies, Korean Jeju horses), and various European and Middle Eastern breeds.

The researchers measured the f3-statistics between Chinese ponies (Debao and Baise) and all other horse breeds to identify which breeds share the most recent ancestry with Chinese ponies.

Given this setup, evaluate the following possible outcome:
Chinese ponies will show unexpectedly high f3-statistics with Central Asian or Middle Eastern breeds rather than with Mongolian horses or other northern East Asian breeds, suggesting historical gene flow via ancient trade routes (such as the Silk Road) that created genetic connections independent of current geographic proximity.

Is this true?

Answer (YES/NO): NO